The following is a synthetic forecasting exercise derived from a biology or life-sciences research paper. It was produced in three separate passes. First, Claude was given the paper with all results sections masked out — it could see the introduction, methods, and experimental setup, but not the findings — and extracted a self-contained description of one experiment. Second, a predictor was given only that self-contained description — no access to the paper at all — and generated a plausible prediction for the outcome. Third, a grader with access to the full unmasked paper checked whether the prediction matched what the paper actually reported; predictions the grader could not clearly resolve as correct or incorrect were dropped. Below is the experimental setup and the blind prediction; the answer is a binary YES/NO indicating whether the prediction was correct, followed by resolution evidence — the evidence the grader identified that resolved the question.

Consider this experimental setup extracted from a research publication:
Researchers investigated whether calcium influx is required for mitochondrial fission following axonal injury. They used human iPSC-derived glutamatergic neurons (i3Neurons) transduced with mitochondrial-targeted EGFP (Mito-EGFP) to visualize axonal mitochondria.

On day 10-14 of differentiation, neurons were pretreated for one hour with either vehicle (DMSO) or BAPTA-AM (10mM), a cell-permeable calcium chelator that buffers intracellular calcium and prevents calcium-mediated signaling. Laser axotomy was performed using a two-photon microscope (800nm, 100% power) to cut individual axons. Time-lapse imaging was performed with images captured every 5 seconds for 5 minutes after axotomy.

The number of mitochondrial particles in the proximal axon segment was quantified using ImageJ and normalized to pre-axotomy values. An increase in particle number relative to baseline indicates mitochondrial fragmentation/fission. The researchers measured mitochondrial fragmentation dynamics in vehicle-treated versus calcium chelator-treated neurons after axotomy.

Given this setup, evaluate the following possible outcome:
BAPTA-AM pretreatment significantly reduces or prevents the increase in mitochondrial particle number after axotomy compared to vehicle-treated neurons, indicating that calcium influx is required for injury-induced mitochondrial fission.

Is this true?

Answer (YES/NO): YES